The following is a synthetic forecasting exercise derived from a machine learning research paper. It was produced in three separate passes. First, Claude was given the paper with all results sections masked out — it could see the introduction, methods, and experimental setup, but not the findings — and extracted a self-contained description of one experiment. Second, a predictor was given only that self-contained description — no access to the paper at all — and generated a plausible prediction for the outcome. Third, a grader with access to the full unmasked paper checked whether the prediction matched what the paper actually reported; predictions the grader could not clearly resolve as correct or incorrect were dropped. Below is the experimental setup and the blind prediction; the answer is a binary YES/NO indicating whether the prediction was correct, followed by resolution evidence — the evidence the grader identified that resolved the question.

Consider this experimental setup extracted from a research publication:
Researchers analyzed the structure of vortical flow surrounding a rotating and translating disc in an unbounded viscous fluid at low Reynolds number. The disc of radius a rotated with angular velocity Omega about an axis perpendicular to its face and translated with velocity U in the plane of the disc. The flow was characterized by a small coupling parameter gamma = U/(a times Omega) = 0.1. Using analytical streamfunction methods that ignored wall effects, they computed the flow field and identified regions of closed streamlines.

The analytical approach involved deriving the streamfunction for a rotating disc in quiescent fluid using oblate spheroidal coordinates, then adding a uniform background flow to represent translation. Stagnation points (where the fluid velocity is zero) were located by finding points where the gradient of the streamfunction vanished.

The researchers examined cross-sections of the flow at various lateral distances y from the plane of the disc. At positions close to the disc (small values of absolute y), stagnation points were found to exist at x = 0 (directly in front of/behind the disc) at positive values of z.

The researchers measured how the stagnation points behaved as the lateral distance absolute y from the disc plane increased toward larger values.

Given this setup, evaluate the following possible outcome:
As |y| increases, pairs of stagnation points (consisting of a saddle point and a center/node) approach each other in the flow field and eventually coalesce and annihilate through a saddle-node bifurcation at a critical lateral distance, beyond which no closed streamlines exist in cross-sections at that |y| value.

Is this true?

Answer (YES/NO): YES